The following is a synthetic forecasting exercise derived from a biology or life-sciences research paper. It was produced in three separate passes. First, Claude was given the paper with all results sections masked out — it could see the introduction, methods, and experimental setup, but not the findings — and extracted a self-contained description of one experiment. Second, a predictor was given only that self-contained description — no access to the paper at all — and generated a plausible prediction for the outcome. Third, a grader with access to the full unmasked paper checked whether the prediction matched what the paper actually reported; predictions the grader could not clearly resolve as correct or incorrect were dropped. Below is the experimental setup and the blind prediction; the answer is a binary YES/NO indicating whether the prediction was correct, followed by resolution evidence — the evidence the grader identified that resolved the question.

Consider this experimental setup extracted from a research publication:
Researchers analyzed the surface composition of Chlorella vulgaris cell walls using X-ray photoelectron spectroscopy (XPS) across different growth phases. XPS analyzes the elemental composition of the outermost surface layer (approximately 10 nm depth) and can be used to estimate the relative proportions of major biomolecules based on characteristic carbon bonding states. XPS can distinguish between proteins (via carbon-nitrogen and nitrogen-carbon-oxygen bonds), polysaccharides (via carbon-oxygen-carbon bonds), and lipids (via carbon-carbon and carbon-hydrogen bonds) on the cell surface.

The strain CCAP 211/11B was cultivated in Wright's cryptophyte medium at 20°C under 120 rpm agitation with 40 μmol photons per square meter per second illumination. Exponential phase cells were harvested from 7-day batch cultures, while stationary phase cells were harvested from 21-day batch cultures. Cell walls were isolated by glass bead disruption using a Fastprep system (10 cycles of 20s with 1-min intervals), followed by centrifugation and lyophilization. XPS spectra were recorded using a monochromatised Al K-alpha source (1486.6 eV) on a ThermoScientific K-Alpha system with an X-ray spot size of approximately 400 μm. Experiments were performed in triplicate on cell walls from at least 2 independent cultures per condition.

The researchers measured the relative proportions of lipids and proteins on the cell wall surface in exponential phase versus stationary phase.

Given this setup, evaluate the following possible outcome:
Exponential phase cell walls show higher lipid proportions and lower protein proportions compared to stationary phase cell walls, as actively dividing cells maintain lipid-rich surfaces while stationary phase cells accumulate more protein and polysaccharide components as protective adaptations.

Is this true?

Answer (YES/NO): NO